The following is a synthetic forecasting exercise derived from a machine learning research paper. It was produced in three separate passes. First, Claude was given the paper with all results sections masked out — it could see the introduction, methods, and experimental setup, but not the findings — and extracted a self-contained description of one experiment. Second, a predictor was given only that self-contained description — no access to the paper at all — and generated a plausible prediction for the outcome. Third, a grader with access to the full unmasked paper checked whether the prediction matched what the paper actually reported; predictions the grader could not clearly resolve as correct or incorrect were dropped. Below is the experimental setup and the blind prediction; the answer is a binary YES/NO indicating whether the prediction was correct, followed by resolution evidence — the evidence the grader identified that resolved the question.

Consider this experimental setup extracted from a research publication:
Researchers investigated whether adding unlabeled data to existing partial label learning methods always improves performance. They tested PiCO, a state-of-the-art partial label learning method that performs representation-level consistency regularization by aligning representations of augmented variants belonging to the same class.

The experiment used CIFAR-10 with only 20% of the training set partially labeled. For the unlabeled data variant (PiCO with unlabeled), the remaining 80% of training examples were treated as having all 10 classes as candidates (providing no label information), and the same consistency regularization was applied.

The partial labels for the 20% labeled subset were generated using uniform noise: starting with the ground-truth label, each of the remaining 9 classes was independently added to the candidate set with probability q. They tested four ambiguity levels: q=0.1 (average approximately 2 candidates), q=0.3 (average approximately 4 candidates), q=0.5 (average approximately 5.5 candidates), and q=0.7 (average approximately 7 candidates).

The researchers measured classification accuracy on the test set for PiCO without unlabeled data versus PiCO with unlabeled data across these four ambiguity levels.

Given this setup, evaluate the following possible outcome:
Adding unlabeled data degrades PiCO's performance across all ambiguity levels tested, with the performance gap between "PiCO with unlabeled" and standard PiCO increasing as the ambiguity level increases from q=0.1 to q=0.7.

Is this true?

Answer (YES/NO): NO